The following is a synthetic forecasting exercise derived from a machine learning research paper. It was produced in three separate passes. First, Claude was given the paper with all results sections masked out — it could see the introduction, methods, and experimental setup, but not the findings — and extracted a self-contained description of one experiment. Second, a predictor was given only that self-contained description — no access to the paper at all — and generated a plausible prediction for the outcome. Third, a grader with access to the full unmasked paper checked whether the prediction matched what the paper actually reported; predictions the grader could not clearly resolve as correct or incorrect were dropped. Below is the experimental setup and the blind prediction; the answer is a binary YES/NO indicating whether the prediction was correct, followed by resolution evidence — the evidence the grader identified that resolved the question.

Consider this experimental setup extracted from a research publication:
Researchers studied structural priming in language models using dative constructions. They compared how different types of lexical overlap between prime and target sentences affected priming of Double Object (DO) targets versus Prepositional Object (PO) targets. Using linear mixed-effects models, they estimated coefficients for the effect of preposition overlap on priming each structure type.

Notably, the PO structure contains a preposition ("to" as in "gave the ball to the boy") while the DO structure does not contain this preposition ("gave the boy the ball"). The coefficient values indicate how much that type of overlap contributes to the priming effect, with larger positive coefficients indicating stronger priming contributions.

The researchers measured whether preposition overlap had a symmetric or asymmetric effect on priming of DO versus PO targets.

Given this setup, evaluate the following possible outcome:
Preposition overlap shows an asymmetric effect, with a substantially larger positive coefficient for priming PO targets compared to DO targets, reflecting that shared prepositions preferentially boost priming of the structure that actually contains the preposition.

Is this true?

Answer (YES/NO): YES